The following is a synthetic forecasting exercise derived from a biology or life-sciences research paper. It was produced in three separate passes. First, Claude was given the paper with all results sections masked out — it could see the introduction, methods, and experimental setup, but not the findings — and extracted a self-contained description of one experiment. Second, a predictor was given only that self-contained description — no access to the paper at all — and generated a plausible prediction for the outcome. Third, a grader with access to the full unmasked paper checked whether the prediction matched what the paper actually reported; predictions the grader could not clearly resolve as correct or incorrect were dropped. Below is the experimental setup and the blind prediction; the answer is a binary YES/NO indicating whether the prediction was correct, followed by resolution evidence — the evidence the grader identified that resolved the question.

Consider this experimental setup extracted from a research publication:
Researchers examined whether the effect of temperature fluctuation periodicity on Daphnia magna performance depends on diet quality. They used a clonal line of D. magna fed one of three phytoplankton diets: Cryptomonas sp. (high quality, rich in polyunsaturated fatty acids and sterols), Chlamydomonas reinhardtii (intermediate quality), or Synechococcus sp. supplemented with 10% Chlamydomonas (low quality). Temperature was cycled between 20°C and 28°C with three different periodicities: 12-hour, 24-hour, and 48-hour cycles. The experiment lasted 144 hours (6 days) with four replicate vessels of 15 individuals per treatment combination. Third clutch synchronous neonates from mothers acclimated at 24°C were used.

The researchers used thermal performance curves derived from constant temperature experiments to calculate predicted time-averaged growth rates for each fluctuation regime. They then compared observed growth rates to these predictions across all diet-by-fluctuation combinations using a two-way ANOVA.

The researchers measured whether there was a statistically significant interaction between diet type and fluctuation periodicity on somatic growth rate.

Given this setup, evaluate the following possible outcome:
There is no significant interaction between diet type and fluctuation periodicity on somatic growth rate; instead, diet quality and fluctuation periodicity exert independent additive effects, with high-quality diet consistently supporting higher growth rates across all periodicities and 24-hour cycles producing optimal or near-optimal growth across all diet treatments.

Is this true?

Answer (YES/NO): NO